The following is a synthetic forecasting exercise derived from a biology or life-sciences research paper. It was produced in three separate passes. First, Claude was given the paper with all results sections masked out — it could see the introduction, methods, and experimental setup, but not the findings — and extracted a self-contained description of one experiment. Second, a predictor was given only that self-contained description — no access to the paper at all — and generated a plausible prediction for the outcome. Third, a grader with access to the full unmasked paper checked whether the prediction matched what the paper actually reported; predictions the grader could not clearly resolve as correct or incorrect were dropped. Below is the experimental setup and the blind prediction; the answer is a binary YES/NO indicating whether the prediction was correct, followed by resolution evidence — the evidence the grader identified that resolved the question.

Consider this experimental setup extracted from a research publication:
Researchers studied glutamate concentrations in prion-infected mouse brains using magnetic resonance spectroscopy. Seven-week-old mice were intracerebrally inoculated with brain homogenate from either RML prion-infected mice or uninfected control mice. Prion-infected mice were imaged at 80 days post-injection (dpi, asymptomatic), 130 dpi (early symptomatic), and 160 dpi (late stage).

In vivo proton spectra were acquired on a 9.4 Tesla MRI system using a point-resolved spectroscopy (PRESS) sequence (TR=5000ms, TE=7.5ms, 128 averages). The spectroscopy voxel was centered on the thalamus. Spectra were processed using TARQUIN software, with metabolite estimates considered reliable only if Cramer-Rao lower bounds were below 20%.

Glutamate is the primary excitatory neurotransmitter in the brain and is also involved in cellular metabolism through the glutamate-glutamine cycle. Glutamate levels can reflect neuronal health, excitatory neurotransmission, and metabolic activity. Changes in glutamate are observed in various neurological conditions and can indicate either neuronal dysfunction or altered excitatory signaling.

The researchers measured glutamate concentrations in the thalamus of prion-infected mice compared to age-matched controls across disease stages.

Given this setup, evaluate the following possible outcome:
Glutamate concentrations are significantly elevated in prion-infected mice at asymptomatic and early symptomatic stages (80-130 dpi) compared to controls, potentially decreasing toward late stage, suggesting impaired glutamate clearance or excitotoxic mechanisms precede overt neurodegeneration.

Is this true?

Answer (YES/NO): NO